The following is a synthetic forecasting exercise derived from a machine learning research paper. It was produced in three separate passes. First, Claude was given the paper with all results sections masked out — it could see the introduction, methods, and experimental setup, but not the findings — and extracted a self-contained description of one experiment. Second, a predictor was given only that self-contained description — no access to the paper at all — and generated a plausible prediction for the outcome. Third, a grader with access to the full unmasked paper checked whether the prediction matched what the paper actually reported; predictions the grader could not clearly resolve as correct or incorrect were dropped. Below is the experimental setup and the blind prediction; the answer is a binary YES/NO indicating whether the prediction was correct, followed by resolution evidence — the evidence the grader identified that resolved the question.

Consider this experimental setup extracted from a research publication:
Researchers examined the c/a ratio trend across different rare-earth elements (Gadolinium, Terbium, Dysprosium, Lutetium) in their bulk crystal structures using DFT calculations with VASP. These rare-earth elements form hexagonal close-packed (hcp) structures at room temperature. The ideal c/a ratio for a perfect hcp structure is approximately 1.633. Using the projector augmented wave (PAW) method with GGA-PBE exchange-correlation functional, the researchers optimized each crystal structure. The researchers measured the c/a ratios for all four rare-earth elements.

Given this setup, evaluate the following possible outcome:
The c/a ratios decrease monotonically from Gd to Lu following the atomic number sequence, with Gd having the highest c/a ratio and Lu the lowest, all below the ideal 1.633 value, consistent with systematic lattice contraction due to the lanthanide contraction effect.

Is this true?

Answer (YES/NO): NO